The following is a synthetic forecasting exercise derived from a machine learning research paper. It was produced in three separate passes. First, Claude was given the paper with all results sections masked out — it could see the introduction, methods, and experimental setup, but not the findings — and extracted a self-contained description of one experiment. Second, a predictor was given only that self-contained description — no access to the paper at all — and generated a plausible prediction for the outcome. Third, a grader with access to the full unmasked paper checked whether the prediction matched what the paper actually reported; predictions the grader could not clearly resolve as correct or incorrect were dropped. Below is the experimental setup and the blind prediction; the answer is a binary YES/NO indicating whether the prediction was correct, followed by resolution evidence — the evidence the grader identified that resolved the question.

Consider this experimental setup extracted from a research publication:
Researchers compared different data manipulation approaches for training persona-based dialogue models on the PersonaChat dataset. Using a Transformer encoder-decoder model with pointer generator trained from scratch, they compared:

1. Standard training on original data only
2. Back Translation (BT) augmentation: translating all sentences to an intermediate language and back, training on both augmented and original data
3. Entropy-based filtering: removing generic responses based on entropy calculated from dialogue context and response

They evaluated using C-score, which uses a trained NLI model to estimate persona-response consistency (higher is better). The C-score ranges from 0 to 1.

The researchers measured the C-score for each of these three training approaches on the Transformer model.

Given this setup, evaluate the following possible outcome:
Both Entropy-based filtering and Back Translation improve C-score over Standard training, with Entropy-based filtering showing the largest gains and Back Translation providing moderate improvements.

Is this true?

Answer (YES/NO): YES